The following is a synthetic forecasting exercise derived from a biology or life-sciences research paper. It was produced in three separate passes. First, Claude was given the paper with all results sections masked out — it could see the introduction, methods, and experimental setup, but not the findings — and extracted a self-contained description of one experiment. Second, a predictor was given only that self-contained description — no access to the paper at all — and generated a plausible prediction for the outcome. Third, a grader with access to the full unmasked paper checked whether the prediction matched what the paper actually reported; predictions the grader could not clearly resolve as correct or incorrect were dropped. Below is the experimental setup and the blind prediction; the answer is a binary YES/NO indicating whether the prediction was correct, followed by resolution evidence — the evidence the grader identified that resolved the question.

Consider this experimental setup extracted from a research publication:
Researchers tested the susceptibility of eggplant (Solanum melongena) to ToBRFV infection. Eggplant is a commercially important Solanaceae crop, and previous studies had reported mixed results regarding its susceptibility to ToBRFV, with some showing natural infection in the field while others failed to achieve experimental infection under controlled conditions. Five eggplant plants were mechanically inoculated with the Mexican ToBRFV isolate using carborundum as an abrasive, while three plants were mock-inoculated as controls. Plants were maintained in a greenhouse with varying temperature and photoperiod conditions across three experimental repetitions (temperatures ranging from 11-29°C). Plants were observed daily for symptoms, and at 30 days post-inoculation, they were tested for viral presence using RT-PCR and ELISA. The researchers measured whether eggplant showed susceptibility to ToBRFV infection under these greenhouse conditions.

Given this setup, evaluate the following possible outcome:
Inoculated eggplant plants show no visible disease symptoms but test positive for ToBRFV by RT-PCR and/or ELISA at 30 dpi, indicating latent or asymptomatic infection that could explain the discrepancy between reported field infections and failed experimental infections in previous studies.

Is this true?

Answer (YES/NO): NO